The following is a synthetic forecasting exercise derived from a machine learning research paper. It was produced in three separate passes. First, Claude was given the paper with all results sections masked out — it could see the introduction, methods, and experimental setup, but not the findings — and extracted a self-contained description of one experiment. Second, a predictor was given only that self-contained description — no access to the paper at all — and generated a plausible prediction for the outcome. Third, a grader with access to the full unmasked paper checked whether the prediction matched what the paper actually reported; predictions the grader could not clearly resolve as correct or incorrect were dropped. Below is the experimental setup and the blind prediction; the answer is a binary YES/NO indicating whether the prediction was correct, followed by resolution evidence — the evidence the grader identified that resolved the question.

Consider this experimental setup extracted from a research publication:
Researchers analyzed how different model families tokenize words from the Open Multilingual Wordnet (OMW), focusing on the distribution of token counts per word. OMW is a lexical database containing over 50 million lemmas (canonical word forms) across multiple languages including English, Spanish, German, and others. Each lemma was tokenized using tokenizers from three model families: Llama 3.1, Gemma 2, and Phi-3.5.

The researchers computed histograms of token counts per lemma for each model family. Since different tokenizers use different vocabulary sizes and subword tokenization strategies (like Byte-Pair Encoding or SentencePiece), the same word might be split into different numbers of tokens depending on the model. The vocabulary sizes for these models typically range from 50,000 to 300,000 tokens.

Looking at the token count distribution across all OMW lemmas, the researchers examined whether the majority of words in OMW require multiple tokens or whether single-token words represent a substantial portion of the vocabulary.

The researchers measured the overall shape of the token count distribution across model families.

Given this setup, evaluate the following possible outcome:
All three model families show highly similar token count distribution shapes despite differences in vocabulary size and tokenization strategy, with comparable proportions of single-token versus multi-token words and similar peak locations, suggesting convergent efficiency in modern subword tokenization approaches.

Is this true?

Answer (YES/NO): NO